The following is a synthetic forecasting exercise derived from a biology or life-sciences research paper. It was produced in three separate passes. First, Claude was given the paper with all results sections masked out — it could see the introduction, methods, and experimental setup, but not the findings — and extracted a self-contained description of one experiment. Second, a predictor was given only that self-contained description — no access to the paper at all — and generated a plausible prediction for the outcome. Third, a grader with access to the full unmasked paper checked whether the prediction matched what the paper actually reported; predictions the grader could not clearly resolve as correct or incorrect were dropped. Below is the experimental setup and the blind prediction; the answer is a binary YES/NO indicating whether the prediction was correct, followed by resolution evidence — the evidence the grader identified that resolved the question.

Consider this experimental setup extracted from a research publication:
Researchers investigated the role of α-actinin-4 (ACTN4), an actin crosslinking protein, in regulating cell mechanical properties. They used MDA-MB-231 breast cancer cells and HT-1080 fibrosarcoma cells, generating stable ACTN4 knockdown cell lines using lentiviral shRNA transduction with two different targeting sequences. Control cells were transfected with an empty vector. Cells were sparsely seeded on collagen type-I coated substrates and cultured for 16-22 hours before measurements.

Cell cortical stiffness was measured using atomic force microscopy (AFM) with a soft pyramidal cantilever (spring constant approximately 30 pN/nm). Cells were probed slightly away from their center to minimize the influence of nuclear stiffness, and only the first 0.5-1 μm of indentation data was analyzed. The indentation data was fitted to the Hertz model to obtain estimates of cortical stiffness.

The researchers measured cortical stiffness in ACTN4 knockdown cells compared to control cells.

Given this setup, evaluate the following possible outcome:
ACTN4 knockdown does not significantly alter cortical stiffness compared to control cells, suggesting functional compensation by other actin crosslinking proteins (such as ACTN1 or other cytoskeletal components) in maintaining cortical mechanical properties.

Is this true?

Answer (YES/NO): NO